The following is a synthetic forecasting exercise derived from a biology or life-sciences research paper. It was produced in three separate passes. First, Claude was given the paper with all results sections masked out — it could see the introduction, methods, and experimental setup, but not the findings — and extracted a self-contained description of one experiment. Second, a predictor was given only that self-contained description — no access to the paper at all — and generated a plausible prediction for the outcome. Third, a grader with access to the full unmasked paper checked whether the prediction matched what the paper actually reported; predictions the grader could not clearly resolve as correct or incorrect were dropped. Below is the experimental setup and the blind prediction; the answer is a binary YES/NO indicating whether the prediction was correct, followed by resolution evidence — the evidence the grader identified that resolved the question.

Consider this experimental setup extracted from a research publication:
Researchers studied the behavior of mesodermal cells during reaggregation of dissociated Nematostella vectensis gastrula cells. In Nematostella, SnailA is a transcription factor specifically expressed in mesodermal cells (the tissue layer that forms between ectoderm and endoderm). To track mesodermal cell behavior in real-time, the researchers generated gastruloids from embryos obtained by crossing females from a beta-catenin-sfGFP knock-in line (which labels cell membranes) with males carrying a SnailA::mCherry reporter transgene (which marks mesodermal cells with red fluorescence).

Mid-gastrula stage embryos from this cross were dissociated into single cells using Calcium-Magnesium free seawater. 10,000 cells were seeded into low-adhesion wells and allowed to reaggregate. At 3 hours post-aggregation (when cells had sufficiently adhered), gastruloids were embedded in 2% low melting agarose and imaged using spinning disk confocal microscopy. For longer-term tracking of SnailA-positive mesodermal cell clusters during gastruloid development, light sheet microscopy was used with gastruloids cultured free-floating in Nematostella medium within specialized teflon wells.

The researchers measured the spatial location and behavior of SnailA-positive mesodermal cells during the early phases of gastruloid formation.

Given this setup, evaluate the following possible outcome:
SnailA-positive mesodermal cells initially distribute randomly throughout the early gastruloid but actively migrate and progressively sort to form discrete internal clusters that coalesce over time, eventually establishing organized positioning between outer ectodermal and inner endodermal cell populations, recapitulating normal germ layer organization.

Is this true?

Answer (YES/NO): NO